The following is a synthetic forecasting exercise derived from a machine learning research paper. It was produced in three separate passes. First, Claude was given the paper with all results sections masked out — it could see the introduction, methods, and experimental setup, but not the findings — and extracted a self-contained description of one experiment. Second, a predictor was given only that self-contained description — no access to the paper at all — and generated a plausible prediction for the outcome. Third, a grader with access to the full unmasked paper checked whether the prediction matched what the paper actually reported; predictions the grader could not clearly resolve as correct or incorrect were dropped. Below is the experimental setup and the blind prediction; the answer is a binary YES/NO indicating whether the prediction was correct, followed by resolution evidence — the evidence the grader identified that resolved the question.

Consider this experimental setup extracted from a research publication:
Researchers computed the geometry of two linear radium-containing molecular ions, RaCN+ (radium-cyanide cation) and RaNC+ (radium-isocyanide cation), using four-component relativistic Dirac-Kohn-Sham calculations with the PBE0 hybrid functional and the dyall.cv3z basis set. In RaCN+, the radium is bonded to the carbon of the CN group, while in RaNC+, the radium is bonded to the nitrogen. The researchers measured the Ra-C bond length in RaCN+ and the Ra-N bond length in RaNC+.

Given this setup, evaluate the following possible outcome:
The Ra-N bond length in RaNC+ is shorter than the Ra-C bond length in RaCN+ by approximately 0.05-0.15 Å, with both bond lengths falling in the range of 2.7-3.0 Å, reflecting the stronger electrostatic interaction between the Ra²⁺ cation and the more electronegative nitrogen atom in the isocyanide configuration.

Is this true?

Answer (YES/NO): NO